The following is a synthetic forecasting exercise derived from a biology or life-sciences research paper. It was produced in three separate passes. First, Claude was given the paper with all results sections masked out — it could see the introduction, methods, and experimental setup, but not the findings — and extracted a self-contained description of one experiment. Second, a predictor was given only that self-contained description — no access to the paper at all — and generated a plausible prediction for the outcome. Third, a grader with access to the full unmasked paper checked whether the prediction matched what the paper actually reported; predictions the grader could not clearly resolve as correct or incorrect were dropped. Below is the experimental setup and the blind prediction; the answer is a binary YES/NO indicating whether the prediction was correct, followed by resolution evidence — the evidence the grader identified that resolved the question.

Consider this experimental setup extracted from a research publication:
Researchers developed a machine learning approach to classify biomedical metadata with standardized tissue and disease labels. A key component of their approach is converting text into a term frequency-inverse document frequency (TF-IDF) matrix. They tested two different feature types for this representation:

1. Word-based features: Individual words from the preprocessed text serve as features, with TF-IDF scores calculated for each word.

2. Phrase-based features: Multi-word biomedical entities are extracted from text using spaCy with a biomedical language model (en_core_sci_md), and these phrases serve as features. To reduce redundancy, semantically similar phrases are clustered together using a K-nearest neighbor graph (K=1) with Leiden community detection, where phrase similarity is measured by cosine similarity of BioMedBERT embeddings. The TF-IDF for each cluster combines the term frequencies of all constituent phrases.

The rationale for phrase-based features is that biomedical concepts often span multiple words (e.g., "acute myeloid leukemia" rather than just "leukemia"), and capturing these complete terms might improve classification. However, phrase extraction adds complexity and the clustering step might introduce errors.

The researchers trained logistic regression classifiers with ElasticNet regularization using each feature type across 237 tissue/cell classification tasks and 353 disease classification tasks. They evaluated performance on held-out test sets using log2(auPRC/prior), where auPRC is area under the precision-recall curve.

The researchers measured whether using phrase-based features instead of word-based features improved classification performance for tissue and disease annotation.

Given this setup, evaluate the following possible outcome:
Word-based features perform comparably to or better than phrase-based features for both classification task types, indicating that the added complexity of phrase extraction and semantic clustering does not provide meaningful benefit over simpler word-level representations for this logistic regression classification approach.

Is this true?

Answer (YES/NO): YES